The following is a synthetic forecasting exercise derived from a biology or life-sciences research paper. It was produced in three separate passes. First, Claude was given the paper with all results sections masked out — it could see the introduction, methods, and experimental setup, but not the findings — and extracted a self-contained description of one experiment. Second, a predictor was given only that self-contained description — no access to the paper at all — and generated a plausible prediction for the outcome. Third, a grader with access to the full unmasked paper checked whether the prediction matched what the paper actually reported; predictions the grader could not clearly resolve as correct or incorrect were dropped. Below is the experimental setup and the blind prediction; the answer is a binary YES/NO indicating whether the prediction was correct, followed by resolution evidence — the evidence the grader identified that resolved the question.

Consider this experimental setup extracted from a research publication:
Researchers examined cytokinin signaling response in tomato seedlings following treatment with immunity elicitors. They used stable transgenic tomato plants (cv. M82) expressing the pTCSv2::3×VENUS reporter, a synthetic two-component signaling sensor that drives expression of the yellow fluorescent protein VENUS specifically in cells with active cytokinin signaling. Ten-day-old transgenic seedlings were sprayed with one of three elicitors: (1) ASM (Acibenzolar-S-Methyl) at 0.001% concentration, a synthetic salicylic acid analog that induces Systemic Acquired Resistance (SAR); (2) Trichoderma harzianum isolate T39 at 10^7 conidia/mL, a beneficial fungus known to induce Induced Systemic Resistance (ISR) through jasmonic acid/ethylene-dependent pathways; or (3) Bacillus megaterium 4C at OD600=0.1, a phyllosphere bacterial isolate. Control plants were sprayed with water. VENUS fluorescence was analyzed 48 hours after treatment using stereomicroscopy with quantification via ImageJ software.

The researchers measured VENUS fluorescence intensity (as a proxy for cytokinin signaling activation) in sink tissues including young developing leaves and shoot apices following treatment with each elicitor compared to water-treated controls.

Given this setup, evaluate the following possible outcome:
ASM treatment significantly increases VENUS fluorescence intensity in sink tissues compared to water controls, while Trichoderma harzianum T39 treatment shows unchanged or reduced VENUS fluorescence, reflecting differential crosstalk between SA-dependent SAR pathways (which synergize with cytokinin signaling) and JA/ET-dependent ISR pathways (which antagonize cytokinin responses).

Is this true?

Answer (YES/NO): NO